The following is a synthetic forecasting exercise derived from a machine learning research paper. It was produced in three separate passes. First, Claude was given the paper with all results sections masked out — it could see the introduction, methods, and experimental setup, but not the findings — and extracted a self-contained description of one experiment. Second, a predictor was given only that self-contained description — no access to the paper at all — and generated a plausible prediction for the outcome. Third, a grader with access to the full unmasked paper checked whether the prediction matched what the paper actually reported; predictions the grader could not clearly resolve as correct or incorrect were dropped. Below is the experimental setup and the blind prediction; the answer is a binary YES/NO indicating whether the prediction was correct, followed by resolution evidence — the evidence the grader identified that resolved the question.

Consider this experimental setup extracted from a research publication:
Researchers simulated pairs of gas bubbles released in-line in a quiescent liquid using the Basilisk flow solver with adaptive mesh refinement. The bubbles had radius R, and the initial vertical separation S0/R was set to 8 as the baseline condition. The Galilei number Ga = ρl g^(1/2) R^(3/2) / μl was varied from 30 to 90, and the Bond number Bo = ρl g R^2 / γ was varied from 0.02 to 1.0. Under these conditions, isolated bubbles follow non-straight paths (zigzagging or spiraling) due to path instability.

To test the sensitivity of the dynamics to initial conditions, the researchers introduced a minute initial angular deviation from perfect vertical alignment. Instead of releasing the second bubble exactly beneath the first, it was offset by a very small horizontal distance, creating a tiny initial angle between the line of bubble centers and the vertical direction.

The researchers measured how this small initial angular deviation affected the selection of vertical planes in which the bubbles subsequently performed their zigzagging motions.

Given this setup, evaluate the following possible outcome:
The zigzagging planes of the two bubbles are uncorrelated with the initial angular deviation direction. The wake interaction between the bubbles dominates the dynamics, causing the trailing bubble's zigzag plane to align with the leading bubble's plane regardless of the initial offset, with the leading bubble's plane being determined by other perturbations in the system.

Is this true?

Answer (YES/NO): NO